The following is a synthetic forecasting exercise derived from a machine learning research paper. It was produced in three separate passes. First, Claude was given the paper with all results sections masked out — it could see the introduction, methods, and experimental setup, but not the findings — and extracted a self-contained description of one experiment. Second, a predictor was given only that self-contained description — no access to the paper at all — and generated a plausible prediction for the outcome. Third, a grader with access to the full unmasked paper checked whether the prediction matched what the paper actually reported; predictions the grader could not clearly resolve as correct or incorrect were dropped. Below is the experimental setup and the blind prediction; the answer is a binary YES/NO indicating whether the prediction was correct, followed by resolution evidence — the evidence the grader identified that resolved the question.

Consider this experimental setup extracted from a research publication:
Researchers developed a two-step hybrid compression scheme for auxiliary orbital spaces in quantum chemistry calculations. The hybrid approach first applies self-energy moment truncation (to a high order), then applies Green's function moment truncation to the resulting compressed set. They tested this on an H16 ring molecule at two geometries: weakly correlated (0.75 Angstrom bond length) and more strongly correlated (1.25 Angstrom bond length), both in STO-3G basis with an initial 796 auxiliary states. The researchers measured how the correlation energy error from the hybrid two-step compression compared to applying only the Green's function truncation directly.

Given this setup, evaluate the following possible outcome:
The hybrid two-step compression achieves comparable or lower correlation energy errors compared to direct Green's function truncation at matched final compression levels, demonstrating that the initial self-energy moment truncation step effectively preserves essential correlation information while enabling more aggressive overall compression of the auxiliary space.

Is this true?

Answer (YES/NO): YES